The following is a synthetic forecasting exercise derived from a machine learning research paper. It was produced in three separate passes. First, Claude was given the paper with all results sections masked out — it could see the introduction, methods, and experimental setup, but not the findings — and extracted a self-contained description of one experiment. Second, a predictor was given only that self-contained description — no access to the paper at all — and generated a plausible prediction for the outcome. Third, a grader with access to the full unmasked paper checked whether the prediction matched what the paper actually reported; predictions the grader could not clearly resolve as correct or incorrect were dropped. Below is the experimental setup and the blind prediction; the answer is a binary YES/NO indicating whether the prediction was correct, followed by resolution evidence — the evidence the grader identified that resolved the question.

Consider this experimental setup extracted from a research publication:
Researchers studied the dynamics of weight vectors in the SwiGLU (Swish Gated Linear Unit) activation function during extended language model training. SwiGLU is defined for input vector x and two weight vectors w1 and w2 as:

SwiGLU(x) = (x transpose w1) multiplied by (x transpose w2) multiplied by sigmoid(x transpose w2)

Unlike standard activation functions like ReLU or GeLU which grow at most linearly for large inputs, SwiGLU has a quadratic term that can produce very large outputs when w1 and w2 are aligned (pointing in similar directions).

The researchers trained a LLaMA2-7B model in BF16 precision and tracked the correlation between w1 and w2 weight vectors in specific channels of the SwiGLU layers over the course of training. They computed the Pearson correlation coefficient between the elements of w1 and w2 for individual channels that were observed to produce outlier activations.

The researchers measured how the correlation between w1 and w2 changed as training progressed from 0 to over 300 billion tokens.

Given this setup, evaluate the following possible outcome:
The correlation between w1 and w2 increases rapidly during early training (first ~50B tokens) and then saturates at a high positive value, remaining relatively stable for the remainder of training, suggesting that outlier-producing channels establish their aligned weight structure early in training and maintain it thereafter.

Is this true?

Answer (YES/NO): NO